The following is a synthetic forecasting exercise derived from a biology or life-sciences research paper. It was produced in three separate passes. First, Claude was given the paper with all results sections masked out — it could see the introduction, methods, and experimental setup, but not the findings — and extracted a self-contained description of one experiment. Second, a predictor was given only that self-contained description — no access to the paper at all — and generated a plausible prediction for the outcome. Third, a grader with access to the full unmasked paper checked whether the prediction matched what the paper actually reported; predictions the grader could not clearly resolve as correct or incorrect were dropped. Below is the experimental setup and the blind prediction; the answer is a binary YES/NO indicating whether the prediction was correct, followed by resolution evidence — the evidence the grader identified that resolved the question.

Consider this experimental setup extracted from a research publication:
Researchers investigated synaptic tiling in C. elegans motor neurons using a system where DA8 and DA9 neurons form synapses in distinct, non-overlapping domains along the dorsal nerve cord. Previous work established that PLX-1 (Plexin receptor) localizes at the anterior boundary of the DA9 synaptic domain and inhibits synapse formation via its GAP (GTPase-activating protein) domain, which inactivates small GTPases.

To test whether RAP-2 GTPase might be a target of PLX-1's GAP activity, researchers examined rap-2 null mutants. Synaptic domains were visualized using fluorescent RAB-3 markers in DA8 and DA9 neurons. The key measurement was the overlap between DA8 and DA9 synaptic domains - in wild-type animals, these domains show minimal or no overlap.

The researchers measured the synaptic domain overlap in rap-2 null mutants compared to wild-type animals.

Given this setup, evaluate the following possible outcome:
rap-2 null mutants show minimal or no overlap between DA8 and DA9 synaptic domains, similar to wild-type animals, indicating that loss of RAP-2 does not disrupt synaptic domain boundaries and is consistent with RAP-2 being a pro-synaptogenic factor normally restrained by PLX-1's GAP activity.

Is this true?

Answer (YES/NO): NO